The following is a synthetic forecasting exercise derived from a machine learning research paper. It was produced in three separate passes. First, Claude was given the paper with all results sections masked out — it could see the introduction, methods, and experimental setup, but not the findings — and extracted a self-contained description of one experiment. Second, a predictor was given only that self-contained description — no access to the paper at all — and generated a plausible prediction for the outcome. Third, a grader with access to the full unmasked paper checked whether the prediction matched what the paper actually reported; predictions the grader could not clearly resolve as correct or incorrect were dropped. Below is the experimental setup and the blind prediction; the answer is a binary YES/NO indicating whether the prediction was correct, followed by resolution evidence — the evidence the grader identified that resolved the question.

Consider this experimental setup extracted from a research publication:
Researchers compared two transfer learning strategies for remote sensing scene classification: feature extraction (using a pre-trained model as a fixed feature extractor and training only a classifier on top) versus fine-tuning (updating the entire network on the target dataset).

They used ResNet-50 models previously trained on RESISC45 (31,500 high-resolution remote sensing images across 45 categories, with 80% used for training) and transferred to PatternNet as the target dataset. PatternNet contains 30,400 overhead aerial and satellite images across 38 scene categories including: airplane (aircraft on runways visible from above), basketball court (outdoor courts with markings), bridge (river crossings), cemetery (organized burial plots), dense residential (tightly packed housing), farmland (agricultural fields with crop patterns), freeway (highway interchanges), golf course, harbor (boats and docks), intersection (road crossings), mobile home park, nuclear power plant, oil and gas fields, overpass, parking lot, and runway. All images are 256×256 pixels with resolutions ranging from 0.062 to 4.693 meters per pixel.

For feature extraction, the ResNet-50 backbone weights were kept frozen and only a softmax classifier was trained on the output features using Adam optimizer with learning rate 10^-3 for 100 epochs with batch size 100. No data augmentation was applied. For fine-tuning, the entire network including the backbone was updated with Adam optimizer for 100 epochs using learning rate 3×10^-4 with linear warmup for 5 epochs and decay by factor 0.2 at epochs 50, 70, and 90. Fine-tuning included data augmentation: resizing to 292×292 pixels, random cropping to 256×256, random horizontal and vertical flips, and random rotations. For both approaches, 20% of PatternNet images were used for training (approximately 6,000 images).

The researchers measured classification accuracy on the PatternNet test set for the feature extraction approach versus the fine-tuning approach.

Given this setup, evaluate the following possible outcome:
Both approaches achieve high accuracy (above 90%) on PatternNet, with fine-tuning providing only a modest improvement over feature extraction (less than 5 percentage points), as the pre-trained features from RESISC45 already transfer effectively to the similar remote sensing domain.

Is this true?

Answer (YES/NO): YES